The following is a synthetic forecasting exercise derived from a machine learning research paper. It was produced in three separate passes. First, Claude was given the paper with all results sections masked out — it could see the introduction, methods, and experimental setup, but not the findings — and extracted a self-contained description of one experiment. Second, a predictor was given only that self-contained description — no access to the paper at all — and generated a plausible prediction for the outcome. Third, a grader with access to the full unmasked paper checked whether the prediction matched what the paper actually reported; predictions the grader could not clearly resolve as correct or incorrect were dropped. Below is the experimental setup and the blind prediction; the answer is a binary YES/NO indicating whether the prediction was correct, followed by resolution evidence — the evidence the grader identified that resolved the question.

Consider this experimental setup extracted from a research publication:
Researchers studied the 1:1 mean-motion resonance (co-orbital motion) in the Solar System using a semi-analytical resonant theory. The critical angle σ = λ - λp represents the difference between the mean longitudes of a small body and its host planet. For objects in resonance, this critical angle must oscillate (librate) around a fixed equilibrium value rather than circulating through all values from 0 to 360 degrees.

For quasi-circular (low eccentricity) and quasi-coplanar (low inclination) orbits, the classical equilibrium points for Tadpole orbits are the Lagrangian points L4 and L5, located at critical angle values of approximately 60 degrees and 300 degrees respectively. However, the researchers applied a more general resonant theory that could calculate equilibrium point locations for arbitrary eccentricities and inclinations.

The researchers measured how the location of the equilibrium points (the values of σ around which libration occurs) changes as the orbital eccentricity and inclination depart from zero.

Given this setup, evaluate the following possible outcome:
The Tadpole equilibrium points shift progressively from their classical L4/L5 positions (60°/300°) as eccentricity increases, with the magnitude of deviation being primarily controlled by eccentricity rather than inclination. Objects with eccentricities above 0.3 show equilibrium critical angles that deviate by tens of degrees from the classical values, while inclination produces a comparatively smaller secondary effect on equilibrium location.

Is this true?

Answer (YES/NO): NO